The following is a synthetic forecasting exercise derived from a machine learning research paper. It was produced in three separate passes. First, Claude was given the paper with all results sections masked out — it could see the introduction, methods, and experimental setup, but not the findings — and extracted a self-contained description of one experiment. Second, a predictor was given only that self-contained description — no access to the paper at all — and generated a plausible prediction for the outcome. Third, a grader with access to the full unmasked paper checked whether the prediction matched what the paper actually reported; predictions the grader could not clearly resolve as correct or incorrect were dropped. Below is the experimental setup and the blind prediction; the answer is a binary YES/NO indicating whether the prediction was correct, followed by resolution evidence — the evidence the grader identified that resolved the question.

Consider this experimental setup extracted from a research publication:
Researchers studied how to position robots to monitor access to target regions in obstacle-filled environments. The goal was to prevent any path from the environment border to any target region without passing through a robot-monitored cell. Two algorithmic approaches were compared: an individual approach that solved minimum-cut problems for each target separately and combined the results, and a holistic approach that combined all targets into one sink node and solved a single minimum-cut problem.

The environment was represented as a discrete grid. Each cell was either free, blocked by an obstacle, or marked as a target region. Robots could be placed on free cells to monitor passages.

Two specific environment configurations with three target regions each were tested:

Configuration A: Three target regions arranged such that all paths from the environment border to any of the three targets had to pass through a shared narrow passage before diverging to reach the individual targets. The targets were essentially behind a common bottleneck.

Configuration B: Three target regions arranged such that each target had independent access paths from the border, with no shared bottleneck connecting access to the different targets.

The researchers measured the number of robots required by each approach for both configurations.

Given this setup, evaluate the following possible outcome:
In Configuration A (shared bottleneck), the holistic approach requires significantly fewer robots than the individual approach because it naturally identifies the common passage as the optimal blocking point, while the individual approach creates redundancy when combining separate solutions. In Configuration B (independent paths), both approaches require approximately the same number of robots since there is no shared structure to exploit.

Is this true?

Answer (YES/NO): YES